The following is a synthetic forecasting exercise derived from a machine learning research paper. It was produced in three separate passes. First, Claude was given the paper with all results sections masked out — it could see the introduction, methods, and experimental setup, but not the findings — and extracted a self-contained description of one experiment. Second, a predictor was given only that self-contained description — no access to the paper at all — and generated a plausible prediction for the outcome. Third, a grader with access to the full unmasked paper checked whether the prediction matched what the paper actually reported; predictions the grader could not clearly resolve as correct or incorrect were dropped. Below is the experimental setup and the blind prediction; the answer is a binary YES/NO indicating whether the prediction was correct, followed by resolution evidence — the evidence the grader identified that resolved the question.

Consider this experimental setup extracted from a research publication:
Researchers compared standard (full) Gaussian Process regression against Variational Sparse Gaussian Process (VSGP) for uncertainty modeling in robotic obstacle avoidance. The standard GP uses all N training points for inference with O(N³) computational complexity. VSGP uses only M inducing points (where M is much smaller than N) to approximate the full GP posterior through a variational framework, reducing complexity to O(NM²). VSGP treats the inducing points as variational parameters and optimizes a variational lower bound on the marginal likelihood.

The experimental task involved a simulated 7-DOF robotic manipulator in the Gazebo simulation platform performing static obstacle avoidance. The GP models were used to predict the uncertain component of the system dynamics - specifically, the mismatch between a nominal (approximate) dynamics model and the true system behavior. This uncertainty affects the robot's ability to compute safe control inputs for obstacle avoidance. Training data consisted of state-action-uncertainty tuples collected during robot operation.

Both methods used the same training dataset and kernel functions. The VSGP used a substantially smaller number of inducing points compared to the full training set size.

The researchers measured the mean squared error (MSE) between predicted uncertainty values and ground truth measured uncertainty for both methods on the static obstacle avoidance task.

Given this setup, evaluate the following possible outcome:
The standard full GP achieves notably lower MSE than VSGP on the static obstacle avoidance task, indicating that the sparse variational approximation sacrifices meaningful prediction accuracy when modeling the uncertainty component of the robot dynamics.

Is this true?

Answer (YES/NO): NO